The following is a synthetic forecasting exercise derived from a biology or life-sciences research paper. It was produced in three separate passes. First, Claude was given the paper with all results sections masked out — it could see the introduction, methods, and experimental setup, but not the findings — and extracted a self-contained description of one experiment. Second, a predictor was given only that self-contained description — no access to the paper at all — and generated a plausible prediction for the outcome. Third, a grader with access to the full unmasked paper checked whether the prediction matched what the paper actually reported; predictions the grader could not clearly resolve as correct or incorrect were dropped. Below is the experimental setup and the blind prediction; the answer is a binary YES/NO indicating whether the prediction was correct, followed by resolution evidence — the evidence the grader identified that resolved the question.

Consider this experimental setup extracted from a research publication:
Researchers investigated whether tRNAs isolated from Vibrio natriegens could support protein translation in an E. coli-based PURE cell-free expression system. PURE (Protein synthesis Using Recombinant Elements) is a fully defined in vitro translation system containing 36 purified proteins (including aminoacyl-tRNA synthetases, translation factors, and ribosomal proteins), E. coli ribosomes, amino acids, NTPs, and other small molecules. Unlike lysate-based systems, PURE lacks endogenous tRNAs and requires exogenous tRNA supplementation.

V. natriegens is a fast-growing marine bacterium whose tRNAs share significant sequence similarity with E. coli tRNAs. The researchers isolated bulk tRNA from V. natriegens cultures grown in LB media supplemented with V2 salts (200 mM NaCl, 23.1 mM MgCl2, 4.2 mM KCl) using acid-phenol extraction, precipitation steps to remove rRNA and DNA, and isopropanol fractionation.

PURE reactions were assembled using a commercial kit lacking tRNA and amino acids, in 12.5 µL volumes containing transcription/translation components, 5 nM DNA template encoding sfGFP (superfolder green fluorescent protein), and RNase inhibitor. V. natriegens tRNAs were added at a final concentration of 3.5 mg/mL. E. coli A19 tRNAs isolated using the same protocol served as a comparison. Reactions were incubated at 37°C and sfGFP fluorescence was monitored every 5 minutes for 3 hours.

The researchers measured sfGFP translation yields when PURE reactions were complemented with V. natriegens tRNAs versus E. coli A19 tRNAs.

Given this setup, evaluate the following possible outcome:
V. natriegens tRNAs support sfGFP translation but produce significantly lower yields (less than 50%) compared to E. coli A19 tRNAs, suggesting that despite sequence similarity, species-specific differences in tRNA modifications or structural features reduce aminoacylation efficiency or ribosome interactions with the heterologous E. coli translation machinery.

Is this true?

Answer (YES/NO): NO